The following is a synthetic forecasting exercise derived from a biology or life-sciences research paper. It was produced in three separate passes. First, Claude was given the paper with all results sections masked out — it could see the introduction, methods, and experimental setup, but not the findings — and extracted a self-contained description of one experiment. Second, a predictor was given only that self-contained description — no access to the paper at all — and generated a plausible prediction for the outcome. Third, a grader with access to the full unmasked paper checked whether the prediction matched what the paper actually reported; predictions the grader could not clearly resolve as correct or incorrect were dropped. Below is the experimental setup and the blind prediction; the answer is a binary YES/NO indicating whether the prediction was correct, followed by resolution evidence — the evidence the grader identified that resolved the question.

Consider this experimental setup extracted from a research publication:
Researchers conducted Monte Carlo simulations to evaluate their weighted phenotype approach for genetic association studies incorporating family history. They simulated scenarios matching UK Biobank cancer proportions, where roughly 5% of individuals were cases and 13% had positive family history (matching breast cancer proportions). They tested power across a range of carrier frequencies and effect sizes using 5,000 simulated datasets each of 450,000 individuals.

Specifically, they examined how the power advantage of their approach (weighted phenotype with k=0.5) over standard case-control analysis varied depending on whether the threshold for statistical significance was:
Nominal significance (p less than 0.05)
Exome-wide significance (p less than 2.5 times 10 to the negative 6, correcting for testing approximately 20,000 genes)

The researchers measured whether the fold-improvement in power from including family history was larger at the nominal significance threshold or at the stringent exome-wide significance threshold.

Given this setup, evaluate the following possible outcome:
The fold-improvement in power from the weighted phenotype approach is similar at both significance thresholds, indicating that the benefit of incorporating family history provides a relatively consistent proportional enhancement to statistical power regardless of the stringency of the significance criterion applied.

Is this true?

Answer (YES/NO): NO